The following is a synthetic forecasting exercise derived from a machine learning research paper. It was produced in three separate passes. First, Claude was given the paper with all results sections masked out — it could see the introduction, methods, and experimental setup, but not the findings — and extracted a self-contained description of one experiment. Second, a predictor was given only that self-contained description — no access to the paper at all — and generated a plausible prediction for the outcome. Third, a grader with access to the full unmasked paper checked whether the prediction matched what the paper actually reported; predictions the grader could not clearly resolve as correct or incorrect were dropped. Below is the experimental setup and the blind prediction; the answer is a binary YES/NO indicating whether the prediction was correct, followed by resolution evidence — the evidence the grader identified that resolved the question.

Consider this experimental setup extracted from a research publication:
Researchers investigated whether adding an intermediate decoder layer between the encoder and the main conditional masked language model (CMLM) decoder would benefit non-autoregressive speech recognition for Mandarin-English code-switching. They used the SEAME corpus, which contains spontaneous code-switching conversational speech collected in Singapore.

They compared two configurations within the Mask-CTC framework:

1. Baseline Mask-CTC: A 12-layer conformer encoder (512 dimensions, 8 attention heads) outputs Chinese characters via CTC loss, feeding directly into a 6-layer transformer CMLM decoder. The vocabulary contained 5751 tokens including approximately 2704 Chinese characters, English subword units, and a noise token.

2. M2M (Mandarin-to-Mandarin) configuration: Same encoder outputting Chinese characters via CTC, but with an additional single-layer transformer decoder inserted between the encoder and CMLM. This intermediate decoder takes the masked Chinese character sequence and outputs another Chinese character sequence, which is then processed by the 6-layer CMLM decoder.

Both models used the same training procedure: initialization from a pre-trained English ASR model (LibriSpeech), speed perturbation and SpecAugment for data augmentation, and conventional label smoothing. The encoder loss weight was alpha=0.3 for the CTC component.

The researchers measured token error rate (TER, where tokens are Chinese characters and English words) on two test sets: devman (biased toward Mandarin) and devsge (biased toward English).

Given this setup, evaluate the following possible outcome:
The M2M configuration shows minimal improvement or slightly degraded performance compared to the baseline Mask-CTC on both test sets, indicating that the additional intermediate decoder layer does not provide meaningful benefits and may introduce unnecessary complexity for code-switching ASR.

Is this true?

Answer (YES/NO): YES